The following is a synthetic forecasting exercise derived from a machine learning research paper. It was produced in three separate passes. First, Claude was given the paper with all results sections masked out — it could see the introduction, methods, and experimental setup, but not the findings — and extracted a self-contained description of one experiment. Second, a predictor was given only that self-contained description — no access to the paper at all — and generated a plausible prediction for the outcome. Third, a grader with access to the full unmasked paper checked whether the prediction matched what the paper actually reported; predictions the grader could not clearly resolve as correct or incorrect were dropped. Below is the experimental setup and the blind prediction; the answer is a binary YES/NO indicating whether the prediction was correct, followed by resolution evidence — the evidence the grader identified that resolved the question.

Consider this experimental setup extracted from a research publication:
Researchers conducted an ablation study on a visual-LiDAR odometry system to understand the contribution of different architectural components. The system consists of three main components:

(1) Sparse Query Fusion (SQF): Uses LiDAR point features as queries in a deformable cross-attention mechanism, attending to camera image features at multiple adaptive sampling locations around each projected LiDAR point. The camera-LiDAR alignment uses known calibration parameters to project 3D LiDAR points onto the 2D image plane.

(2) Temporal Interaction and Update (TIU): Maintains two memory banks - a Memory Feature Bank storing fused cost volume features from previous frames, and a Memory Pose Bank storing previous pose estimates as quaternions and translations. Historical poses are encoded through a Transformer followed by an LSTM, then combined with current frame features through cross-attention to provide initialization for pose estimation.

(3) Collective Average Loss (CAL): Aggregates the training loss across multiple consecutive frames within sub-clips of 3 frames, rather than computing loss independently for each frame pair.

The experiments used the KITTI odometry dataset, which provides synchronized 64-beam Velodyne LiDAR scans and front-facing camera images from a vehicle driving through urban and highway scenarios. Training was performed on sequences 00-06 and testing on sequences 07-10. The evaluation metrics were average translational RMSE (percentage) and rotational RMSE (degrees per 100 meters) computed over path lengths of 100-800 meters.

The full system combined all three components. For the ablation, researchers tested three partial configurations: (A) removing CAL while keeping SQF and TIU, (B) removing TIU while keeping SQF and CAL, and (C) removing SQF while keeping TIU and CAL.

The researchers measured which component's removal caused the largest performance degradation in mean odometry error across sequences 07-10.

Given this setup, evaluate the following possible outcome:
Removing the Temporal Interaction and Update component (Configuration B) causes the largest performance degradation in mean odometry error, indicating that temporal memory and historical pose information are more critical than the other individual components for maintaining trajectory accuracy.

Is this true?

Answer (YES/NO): NO